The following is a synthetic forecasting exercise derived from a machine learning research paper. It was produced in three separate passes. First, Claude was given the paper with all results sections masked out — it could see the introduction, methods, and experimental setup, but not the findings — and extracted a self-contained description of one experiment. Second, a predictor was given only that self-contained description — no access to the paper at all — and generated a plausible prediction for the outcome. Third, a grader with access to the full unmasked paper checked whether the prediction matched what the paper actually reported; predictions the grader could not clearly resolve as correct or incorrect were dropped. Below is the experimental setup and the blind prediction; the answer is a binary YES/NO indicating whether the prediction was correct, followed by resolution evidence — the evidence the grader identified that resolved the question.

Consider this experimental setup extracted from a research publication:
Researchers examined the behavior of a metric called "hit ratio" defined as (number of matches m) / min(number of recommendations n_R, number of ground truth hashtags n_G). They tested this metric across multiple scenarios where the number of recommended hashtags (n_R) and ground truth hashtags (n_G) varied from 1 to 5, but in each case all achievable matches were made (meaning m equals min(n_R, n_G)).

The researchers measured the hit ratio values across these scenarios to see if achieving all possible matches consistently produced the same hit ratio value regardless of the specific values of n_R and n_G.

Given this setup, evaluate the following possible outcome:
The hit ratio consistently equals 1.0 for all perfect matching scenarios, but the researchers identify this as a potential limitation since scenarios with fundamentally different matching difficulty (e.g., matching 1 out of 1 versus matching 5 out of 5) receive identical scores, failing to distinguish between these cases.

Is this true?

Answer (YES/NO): NO